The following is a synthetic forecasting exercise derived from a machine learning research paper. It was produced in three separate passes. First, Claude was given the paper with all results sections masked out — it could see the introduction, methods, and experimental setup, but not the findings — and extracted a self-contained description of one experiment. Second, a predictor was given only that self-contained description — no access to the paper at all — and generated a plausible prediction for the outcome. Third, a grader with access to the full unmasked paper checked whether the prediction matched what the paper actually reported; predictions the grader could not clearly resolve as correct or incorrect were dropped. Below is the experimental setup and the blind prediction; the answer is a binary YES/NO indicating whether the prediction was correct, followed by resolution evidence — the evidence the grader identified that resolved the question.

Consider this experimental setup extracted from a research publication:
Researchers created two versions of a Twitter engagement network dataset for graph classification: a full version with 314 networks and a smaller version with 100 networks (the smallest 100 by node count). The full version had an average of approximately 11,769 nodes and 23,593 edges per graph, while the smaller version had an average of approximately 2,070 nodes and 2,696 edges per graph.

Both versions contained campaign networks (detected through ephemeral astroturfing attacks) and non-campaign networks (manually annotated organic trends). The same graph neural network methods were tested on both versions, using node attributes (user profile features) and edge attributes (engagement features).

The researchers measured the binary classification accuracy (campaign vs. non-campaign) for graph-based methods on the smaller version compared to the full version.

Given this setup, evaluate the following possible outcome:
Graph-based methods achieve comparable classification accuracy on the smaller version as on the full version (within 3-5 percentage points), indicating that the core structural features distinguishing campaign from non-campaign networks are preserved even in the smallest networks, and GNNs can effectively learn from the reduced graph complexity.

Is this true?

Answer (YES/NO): NO